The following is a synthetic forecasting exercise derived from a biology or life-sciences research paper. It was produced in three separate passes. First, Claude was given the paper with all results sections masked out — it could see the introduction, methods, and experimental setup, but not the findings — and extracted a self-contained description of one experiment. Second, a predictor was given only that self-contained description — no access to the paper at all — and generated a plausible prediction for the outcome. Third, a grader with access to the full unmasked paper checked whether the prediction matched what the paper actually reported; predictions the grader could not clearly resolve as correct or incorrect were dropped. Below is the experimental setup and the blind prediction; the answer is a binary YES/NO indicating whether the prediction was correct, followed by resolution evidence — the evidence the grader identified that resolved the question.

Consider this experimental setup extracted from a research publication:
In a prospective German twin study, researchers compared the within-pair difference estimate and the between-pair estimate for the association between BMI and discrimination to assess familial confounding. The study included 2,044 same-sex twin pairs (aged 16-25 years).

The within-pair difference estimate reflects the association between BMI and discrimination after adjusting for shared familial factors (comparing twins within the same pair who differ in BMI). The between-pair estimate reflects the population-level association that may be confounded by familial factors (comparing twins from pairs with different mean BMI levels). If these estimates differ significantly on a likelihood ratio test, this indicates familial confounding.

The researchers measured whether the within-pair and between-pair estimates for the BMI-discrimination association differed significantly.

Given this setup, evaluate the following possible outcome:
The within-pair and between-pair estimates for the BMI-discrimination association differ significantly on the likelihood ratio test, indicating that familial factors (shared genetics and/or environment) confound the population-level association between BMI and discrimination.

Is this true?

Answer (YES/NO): NO